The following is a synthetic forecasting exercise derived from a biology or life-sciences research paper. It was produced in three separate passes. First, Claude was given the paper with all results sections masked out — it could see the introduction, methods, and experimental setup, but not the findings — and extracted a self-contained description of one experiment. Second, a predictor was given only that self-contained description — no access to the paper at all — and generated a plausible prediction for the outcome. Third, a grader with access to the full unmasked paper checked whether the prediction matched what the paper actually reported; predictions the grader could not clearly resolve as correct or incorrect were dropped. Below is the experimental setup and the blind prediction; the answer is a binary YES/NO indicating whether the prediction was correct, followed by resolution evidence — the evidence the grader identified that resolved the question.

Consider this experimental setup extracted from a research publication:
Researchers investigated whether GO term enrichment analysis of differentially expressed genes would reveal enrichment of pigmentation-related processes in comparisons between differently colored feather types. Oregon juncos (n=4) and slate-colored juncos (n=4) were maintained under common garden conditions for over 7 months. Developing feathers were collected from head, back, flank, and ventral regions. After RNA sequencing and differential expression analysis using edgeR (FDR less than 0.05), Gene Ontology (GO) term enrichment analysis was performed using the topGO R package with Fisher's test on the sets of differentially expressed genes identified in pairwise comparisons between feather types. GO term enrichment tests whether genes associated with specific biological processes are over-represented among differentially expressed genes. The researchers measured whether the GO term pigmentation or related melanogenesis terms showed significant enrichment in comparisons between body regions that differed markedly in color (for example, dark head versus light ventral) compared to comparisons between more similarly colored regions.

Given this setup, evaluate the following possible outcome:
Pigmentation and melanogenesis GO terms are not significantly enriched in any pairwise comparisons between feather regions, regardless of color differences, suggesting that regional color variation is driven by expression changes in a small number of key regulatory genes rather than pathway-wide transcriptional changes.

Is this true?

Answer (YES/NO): NO